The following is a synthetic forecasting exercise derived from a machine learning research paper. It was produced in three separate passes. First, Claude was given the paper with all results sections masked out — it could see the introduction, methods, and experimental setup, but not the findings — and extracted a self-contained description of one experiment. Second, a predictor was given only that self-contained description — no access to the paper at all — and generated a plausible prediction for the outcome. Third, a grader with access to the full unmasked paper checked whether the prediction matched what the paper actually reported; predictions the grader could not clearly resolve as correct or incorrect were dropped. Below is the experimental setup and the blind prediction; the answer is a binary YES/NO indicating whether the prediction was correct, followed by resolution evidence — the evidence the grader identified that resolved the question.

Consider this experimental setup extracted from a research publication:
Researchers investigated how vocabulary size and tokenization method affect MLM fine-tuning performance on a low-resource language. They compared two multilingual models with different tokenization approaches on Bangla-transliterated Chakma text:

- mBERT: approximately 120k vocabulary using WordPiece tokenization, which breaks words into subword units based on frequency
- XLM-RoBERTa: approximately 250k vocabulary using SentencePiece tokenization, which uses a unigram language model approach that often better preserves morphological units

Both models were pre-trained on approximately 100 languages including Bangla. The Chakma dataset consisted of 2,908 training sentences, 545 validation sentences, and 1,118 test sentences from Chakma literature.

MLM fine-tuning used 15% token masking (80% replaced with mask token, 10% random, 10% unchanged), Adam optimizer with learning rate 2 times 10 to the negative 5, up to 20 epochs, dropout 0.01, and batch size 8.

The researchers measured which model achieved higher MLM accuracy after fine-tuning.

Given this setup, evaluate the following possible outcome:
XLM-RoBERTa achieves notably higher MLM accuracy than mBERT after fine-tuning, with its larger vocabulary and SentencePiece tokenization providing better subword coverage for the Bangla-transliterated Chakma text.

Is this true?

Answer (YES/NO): YES